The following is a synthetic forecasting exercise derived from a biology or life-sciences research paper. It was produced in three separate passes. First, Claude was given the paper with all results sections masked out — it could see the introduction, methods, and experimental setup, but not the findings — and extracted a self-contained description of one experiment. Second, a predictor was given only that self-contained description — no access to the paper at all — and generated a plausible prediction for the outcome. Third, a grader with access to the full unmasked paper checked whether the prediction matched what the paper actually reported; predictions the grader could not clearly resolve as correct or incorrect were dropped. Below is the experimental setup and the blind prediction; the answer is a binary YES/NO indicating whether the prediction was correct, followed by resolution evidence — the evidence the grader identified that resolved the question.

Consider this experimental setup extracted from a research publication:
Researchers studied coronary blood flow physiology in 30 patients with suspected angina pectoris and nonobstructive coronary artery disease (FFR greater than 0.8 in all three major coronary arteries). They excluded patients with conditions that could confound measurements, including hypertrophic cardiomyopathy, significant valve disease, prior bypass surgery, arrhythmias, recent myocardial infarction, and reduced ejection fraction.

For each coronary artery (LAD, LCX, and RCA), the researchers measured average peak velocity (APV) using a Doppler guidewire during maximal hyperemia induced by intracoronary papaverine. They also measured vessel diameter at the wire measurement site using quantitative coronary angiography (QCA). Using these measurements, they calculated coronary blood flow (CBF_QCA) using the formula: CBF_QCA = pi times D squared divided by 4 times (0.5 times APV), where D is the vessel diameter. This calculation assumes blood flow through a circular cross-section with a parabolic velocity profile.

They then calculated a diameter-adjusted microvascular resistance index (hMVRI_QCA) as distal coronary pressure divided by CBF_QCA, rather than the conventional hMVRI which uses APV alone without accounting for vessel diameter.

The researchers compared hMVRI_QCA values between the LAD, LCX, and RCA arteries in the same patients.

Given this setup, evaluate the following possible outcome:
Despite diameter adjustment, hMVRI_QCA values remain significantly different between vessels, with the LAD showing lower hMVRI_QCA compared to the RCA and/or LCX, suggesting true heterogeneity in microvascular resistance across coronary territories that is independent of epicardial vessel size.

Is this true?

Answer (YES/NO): NO